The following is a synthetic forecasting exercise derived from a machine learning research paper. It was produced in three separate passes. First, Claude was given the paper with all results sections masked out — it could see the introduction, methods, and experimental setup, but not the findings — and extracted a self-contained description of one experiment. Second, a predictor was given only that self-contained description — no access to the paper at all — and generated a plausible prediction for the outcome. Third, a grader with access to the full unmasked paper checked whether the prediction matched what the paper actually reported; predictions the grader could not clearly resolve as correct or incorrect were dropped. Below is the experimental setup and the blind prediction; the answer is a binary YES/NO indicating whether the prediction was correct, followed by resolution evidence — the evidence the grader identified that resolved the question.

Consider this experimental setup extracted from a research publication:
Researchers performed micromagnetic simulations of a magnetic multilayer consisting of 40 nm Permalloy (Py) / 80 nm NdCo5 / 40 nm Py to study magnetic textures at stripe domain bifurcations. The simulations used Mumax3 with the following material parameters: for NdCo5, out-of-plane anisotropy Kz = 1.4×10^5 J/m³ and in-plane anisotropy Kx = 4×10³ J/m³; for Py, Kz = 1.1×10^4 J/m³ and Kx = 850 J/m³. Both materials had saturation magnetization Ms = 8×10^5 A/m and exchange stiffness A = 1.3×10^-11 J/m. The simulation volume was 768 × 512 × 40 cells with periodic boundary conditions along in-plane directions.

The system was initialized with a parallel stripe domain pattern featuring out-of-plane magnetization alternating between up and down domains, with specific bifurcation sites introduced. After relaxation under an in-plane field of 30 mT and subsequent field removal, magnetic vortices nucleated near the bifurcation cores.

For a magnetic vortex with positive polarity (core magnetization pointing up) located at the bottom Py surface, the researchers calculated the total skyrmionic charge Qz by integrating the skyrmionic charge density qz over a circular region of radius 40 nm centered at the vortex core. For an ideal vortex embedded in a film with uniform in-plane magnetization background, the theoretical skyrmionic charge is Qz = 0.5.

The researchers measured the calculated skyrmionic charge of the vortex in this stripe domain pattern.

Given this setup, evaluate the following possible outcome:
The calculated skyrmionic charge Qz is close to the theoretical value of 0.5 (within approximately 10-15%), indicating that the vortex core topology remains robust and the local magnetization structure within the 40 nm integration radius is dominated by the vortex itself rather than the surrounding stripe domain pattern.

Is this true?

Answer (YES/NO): NO